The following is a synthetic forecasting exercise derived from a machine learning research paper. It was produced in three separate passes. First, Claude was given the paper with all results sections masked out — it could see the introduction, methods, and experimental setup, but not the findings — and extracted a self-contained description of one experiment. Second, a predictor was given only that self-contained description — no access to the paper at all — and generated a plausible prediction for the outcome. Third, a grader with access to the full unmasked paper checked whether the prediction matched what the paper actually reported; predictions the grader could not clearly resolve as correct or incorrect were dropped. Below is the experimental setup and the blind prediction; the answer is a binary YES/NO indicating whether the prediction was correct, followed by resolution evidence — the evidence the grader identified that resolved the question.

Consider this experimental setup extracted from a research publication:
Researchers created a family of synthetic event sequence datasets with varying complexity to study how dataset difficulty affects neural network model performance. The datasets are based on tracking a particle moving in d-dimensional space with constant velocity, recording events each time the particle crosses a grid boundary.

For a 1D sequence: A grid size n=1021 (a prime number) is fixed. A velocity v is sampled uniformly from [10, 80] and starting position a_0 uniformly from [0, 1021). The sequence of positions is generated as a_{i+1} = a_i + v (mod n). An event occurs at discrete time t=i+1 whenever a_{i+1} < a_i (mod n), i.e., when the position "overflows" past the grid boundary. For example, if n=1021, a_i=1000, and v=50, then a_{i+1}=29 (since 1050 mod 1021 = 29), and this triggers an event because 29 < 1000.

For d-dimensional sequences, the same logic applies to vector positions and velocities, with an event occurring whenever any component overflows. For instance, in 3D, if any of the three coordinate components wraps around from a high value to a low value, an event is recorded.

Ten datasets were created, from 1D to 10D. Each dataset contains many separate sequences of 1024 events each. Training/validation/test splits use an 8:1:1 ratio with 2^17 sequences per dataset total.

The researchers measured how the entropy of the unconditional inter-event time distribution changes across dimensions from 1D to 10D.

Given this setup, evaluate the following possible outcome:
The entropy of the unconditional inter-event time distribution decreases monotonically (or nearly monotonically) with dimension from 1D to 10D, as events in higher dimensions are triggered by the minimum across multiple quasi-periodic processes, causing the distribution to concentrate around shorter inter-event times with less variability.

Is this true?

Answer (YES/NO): YES